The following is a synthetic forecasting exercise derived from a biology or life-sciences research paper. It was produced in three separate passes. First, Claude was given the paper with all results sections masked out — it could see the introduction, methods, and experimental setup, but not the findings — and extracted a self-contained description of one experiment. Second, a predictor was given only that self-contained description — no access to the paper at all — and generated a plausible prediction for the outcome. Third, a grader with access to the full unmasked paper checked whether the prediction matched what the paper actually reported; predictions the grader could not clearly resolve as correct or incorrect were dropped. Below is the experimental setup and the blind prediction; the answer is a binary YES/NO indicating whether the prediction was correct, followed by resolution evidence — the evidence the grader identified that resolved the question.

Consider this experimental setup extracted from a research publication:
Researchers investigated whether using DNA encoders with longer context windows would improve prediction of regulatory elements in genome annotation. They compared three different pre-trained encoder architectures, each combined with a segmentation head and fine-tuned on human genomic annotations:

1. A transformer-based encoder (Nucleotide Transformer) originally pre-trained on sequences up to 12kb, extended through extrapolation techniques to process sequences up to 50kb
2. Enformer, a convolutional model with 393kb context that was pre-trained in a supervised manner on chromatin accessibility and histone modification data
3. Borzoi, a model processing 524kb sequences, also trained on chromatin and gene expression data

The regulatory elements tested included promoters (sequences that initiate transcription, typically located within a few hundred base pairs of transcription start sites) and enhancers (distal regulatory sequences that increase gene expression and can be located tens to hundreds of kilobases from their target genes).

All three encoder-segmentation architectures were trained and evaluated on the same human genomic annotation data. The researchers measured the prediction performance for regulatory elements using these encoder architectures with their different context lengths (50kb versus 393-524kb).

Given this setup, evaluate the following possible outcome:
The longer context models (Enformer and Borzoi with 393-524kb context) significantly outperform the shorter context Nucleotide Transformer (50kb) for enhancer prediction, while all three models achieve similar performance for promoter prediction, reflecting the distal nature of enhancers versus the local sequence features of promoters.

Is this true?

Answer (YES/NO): NO